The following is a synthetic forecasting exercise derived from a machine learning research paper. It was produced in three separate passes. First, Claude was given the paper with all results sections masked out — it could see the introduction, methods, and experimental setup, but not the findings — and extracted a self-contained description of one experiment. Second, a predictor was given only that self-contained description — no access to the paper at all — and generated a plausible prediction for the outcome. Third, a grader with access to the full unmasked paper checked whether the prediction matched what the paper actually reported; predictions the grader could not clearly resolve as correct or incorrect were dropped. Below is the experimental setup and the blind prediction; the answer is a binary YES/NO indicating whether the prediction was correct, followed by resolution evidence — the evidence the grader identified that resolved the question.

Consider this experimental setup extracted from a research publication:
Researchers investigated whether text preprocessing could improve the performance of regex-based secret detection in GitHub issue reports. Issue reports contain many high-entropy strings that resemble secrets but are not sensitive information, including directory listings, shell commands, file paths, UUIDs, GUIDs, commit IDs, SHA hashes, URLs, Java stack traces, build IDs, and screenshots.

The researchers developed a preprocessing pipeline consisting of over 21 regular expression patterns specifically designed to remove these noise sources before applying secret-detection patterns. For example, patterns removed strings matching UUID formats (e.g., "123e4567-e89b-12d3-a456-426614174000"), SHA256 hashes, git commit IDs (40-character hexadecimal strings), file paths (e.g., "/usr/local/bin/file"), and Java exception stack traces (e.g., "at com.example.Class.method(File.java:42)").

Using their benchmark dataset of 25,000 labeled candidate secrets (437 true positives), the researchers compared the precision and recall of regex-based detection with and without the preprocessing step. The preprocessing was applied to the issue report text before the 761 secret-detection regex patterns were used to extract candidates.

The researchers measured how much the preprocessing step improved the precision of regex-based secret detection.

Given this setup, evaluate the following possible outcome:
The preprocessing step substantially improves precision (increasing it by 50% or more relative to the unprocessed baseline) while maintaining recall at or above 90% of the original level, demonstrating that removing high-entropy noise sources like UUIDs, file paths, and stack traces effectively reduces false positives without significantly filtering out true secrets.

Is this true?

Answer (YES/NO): NO